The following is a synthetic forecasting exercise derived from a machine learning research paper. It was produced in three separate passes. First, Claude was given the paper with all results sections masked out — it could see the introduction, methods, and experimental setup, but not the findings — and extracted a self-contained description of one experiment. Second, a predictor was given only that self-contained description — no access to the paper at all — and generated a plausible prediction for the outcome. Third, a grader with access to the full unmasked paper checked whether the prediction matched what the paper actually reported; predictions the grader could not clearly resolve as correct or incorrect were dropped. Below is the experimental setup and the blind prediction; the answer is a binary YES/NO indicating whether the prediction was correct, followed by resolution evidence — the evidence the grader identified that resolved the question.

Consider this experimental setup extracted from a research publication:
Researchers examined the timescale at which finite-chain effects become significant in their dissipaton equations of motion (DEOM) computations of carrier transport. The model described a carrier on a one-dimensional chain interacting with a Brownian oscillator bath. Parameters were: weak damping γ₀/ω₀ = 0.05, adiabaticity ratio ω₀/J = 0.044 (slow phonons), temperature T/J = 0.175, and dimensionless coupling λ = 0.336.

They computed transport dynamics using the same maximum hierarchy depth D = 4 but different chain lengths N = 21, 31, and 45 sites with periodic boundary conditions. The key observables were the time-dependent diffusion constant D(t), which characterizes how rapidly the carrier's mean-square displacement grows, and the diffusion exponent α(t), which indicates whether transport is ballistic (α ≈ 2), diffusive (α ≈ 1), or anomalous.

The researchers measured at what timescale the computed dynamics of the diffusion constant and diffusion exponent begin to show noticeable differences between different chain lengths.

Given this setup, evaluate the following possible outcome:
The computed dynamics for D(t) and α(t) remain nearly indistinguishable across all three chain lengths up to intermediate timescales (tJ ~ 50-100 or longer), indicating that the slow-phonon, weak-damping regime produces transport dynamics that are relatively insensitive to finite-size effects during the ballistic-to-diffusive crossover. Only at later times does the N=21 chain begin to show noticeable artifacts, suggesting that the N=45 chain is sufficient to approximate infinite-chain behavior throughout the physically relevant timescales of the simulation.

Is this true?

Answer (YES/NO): YES